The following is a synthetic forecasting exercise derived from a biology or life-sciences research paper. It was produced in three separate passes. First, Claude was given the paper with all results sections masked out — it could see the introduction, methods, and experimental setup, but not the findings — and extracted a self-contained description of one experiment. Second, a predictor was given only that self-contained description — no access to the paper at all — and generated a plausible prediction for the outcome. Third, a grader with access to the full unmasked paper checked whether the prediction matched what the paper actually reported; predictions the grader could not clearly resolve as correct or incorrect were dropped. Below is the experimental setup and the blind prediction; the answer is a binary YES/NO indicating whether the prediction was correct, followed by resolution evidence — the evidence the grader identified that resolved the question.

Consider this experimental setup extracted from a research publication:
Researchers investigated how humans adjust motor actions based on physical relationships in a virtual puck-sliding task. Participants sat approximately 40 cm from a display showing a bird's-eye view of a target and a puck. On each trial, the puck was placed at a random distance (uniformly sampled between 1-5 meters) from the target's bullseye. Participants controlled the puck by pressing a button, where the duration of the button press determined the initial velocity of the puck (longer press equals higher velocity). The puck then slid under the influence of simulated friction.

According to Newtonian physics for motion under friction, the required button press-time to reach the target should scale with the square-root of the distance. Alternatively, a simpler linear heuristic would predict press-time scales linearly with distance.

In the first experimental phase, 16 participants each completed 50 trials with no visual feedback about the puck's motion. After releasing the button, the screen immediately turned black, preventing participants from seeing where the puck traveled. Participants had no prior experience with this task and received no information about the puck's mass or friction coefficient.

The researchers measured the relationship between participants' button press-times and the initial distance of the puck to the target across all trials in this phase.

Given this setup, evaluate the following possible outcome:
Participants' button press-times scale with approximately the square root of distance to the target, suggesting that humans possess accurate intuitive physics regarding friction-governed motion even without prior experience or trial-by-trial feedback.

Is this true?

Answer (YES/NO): NO